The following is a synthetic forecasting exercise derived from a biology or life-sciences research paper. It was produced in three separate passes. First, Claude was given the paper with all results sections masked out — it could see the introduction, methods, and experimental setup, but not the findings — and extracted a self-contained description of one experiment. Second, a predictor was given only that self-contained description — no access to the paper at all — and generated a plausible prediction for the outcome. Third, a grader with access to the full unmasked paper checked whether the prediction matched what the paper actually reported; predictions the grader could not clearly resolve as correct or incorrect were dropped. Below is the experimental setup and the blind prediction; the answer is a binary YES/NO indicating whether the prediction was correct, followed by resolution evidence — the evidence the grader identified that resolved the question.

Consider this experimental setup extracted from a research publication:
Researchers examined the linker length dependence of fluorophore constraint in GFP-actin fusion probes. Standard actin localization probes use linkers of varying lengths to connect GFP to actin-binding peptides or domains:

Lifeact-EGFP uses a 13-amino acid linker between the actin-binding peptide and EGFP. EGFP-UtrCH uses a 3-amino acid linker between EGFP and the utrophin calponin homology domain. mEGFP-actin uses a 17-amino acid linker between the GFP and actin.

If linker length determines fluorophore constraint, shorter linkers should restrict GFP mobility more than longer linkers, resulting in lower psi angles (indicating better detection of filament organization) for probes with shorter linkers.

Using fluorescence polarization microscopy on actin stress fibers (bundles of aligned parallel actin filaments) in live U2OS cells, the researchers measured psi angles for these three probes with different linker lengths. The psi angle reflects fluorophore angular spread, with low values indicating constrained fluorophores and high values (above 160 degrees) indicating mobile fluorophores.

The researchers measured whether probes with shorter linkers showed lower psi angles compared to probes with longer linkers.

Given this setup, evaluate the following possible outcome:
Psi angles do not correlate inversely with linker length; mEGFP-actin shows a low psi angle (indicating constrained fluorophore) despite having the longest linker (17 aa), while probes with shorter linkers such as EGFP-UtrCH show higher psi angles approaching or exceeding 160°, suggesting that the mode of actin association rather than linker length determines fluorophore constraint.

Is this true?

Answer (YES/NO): NO